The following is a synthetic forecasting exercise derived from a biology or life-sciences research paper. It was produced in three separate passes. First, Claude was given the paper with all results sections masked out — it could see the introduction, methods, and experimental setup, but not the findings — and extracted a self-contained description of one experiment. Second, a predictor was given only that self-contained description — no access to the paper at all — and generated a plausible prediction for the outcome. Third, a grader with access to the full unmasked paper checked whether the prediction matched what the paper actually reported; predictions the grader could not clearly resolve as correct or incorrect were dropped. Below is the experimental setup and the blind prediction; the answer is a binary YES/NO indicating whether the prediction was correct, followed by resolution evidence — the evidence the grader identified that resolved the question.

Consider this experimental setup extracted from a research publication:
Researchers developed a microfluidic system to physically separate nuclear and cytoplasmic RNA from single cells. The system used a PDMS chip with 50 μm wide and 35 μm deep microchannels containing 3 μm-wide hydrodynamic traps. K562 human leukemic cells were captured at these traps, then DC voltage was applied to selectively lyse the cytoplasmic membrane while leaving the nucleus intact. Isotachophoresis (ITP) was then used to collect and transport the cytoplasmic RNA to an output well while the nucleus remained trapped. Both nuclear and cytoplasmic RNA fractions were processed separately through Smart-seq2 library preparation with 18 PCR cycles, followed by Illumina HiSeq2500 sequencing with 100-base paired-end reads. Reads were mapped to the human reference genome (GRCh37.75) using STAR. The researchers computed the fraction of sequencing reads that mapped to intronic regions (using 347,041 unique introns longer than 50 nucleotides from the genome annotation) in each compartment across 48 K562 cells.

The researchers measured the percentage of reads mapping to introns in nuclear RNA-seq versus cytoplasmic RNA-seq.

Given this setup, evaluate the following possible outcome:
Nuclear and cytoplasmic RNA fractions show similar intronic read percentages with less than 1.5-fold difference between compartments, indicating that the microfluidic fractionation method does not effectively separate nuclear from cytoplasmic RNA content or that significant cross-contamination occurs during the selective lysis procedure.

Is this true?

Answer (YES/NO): NO